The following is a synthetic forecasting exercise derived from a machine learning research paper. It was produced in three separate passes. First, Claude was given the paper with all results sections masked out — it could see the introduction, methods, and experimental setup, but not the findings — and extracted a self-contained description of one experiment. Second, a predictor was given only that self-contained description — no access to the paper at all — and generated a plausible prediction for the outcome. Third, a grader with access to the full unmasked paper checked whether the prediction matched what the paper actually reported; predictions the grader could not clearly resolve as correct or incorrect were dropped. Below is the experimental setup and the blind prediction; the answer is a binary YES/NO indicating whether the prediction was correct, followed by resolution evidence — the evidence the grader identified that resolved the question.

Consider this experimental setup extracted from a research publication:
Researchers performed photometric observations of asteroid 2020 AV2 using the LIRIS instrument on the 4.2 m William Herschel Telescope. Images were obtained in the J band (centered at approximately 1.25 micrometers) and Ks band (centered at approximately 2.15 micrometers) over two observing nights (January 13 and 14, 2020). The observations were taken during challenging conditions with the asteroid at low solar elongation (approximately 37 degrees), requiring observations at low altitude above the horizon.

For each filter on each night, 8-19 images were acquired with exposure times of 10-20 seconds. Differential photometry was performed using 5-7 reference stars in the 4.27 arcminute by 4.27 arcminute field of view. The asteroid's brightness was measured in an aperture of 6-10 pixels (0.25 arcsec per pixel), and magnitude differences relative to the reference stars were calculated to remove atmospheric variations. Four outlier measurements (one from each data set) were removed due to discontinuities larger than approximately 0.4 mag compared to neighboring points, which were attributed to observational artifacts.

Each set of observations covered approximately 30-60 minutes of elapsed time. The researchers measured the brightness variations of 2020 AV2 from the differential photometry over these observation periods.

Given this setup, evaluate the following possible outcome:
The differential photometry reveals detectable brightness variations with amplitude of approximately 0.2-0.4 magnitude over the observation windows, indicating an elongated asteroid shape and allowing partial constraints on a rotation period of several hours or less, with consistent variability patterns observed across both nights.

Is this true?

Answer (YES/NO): NO